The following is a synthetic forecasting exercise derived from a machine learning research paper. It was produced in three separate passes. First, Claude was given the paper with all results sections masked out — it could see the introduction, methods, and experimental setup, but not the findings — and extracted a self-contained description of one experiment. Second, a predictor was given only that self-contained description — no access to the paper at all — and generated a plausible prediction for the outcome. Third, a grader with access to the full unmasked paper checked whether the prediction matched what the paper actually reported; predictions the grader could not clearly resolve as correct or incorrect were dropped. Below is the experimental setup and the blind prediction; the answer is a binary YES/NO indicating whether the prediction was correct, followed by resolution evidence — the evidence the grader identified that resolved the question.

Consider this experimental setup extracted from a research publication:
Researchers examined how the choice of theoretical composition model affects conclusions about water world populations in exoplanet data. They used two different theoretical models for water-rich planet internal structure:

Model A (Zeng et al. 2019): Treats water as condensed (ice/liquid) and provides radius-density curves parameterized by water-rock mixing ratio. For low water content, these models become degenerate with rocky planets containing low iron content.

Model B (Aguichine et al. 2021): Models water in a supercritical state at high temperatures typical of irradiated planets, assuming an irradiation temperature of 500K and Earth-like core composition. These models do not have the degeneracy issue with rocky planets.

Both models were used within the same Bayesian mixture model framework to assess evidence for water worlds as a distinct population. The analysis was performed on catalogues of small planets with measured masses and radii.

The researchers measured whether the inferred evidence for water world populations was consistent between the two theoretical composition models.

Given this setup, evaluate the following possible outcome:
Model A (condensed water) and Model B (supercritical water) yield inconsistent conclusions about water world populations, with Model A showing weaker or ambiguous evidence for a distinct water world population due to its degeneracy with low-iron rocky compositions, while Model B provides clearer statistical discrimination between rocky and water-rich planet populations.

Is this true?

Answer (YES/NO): NO